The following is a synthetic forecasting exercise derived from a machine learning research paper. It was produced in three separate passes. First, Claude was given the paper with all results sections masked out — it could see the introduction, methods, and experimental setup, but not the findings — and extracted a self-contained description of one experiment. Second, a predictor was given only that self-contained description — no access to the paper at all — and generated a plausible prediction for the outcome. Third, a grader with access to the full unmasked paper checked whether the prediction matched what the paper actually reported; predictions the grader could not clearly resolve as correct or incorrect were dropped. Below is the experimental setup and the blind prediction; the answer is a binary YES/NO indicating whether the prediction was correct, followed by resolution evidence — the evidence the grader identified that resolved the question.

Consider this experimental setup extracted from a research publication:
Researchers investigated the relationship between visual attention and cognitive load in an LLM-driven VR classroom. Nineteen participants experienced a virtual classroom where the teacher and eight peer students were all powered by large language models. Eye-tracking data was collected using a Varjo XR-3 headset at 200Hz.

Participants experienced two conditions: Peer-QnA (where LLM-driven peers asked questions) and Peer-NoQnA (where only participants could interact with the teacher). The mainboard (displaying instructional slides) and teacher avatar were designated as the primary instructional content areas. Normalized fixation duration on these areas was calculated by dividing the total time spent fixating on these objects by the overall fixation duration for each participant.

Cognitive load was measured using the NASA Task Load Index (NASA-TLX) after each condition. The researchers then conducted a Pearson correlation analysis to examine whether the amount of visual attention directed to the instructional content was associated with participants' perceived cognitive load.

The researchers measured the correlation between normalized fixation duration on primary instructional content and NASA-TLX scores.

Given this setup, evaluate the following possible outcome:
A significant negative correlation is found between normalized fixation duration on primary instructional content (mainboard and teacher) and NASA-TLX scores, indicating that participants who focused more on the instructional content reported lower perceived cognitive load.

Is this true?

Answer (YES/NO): NO